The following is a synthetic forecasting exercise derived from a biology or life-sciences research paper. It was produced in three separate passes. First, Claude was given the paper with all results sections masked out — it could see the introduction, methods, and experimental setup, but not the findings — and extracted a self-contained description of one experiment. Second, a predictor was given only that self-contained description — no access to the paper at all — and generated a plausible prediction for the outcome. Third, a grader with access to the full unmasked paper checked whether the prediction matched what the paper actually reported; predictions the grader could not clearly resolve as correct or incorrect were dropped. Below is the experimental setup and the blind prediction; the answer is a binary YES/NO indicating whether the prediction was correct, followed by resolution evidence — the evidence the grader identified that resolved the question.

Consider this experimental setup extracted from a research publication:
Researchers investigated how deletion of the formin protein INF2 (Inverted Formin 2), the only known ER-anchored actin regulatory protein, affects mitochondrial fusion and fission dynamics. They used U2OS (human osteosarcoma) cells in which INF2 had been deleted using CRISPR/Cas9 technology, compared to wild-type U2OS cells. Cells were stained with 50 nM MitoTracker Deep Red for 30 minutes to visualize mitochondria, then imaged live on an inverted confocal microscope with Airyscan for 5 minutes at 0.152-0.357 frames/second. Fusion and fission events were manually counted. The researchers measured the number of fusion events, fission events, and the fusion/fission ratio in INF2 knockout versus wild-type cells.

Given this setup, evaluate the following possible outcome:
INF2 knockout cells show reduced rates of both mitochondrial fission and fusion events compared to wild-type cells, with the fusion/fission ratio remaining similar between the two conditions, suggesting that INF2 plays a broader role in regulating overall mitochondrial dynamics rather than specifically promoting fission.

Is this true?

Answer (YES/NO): YES